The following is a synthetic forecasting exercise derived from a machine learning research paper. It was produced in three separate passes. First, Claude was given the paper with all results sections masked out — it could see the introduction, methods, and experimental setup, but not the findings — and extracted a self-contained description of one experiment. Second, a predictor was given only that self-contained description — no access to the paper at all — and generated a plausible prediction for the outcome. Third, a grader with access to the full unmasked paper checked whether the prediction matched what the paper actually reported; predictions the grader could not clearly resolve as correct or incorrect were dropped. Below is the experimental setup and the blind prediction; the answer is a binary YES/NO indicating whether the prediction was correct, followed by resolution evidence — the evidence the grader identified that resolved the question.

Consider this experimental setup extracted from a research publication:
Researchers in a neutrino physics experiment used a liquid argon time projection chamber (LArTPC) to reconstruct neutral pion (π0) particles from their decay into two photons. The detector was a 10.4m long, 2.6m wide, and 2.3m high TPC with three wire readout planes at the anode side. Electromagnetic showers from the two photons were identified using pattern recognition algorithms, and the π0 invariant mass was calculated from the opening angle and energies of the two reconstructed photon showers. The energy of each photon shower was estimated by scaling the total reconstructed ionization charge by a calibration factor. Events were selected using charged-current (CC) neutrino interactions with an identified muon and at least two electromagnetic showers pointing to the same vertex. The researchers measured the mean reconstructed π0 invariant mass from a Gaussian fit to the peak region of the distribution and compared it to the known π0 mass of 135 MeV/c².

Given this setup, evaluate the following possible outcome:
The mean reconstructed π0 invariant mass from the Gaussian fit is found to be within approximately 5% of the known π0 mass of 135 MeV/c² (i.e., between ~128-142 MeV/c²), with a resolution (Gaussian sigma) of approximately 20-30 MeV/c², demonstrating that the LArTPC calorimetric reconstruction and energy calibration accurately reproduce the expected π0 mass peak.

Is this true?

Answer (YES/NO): YES